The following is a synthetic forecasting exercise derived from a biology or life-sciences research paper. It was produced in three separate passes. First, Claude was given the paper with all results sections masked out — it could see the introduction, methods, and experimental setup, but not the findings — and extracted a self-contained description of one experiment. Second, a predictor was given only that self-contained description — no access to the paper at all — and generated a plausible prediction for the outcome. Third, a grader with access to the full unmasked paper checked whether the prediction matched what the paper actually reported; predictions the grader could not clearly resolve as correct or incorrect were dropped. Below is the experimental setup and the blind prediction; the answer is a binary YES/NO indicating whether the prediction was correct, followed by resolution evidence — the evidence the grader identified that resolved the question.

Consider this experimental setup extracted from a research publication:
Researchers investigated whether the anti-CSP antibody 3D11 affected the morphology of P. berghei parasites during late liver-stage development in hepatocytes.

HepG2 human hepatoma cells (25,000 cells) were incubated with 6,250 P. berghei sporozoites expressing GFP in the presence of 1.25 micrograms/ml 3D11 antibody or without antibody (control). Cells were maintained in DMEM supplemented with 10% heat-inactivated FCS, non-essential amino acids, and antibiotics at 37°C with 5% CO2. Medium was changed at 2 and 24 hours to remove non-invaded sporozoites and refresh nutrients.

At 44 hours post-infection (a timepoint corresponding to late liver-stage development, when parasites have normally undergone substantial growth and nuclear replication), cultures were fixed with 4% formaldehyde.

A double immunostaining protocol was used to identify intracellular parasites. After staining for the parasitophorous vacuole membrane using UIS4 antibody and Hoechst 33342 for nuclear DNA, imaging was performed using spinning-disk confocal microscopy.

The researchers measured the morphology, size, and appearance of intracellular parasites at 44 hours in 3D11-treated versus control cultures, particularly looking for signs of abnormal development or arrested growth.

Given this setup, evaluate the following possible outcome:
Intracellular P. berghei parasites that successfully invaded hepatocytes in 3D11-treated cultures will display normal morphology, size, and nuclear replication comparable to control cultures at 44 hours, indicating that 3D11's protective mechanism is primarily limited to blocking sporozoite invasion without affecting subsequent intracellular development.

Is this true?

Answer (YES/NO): NO